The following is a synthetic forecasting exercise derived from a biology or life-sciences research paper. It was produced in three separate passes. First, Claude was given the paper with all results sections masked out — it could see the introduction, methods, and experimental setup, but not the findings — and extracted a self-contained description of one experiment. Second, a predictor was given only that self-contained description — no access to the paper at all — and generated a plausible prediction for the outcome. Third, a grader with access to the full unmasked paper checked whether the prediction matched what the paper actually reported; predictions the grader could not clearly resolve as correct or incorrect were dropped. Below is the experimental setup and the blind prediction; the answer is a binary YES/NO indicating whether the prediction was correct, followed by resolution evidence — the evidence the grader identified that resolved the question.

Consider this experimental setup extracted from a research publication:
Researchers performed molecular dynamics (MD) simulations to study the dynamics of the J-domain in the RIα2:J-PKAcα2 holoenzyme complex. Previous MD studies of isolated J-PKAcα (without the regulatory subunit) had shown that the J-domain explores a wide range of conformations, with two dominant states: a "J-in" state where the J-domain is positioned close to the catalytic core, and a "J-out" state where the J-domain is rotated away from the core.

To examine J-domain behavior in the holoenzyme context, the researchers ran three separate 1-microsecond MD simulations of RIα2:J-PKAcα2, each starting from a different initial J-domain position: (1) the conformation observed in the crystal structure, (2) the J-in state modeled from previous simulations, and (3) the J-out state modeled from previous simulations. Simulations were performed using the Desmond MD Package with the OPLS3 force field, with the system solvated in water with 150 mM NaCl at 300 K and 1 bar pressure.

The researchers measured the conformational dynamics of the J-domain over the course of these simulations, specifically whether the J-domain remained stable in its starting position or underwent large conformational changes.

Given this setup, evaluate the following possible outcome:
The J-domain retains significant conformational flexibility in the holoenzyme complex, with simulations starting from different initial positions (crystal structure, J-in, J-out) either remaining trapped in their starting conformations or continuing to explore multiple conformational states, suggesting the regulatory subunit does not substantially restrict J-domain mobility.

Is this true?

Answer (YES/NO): YES